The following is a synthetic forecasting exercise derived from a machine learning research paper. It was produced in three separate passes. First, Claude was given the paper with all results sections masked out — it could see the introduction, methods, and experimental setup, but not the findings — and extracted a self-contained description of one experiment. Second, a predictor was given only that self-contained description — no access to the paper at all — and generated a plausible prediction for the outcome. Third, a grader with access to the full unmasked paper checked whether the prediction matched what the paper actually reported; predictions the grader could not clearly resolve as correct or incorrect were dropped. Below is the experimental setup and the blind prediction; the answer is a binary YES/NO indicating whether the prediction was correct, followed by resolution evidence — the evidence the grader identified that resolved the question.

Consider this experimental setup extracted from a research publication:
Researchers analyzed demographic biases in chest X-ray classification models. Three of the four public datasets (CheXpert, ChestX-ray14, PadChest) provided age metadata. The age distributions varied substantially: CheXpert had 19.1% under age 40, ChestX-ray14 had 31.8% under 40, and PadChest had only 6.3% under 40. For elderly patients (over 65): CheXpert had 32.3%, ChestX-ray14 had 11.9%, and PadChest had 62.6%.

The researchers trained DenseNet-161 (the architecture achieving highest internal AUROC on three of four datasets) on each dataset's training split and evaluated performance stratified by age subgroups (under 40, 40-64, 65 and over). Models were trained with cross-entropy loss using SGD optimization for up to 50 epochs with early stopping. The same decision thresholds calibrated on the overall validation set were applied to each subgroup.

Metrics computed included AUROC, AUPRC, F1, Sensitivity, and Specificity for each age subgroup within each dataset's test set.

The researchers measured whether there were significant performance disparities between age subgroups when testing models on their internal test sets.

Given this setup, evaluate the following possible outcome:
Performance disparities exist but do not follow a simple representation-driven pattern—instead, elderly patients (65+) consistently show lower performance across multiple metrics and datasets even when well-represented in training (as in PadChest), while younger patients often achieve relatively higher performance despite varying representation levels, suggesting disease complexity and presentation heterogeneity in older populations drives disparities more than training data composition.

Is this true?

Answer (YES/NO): NO